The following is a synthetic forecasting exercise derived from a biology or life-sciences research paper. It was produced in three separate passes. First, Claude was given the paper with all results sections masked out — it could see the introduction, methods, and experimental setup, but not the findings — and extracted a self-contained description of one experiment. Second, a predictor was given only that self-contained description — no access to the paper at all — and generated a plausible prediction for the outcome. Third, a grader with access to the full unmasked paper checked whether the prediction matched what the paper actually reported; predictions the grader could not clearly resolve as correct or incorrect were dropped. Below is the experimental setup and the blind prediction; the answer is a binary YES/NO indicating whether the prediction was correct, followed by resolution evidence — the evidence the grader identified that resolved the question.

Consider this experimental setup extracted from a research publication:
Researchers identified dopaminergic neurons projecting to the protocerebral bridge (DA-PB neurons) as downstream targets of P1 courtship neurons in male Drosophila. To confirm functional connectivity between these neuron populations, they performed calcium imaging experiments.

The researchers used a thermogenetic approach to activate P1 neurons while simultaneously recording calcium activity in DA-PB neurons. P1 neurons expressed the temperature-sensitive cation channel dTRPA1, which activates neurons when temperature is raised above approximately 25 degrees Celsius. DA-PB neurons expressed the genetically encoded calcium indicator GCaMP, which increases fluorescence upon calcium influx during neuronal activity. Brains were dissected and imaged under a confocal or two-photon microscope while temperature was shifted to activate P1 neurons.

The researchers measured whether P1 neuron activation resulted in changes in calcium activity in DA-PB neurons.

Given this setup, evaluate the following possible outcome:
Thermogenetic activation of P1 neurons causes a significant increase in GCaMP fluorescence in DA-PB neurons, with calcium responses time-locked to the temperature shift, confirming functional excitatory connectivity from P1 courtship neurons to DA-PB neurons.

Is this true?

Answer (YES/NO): NO